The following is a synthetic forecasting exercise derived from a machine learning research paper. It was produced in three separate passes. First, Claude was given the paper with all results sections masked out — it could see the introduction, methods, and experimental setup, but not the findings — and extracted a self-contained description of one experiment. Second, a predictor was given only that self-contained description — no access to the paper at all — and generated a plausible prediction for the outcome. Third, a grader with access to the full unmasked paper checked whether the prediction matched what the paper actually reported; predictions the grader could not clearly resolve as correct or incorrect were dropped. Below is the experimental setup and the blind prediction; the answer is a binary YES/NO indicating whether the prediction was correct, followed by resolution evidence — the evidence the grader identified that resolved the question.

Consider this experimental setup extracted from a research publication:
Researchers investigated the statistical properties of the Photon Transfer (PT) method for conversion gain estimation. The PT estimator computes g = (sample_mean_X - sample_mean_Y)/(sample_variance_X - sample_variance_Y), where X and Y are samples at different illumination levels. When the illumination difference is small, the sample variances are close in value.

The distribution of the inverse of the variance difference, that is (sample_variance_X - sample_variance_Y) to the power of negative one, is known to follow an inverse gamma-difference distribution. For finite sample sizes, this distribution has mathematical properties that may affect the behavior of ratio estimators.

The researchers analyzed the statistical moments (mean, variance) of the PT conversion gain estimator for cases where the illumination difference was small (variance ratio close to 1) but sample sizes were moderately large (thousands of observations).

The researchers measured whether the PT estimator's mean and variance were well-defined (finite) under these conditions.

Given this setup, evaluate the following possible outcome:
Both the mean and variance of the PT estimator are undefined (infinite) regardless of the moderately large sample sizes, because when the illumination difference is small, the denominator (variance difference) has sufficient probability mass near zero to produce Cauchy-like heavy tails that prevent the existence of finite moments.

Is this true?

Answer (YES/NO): YES